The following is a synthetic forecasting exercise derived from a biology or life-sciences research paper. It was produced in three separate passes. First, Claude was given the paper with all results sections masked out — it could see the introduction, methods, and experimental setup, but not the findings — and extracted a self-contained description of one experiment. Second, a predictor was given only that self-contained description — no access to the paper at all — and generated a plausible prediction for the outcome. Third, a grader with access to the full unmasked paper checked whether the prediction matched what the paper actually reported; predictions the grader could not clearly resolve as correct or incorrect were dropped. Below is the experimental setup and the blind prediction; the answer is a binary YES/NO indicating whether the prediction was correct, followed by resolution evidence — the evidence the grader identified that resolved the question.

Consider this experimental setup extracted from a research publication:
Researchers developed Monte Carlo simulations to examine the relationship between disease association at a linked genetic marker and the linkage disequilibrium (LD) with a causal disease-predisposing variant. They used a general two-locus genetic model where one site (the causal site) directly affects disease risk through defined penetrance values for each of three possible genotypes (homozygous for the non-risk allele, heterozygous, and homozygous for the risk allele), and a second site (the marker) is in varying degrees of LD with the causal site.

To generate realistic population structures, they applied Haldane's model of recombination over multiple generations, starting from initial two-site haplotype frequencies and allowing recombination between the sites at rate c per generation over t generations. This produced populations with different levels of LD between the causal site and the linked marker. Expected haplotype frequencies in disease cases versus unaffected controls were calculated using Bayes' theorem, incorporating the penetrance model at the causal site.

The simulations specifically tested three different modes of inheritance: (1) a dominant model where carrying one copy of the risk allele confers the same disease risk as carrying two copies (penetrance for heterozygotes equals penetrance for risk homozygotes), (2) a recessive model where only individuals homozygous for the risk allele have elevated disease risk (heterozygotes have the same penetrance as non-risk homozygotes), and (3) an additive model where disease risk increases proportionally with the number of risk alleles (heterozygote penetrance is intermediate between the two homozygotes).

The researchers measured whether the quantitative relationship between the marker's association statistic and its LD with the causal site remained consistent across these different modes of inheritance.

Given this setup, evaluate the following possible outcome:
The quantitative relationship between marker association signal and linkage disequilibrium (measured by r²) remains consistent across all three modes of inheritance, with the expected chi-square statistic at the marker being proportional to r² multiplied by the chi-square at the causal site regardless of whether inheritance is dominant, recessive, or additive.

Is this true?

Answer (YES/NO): YES